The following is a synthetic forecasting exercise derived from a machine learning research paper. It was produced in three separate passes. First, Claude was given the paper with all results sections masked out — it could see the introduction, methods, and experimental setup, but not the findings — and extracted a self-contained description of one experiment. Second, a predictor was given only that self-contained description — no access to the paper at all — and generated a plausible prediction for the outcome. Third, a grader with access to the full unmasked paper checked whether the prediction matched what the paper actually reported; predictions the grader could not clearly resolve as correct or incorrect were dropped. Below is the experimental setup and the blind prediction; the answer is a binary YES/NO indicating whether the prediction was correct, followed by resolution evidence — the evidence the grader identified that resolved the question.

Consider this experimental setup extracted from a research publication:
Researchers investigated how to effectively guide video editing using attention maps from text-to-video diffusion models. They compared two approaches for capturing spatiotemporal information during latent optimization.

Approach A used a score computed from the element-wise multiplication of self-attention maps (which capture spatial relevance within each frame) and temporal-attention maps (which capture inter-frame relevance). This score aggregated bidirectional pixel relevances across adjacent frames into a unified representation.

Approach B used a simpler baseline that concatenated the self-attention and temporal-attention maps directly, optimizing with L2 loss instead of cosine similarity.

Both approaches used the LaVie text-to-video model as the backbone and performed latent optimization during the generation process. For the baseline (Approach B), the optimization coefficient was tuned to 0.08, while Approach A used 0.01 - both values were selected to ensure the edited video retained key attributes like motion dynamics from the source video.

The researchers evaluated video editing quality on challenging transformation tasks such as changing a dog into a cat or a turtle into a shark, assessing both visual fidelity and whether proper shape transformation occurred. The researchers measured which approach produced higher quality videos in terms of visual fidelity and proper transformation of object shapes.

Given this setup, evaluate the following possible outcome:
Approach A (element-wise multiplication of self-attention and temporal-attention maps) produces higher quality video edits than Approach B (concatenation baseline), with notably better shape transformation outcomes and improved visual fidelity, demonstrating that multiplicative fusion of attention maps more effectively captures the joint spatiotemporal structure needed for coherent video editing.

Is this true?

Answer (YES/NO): YES